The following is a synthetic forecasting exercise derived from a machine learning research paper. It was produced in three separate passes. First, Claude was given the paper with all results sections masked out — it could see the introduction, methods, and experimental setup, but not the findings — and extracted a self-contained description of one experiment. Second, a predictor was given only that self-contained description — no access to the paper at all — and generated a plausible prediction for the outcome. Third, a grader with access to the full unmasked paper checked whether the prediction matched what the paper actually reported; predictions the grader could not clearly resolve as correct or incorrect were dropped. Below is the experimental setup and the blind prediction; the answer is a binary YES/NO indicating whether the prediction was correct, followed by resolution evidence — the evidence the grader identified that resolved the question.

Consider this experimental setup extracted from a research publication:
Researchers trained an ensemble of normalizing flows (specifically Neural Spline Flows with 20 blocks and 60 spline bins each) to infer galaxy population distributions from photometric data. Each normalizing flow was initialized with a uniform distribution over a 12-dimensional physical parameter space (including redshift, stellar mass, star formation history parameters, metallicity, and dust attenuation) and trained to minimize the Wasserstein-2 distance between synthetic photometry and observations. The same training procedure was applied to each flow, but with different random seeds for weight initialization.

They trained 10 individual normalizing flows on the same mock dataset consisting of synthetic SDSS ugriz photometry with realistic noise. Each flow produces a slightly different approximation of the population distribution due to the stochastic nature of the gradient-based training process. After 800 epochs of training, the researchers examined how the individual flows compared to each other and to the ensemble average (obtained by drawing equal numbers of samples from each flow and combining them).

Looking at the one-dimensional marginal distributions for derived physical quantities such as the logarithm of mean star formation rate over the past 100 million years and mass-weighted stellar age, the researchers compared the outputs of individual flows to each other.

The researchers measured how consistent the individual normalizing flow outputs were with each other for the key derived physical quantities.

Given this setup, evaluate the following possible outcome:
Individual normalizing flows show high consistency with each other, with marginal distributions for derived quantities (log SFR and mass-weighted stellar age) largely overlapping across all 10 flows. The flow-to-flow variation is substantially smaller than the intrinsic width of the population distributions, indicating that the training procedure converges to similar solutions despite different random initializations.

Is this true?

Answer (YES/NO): NO